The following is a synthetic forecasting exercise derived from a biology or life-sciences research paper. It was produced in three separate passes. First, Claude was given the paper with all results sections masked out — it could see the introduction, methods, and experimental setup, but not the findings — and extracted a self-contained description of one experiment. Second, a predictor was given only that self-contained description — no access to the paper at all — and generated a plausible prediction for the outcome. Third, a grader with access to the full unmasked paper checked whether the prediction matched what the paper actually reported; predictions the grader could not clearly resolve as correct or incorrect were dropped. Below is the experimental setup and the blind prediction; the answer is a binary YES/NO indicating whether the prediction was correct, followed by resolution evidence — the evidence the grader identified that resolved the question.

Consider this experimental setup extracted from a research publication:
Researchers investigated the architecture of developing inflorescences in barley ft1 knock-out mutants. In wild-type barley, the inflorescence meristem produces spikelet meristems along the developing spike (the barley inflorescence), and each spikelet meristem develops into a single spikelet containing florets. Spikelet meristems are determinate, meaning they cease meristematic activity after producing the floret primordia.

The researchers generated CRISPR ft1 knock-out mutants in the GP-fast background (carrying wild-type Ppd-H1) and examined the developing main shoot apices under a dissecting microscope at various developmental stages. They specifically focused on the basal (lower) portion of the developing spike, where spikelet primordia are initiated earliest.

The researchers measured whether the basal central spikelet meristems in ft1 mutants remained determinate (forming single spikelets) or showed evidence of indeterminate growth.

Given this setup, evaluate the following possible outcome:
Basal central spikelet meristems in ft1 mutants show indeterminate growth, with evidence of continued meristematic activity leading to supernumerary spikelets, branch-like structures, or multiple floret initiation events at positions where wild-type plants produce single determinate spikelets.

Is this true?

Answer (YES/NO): YES